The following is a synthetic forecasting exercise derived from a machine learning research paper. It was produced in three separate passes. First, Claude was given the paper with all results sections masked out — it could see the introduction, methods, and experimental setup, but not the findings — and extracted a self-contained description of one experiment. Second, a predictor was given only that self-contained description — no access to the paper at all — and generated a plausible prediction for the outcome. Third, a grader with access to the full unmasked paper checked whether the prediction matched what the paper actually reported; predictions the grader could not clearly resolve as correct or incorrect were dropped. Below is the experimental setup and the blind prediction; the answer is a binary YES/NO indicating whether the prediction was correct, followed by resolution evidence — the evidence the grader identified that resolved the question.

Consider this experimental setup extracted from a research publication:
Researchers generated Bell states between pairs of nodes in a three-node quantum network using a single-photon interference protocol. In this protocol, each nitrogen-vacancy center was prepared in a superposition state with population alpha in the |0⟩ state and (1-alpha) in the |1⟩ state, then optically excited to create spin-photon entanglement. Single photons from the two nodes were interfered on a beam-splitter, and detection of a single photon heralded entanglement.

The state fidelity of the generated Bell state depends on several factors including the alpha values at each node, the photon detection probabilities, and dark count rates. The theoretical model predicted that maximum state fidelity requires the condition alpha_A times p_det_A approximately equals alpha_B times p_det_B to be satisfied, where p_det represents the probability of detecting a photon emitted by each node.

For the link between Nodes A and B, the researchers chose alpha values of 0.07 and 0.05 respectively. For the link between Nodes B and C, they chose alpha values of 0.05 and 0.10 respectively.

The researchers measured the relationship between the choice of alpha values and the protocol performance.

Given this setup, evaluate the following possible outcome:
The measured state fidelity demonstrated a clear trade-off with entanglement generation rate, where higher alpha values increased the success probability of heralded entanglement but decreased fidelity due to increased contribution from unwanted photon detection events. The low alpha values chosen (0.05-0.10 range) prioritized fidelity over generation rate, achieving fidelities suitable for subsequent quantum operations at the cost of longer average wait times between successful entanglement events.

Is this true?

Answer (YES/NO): YES